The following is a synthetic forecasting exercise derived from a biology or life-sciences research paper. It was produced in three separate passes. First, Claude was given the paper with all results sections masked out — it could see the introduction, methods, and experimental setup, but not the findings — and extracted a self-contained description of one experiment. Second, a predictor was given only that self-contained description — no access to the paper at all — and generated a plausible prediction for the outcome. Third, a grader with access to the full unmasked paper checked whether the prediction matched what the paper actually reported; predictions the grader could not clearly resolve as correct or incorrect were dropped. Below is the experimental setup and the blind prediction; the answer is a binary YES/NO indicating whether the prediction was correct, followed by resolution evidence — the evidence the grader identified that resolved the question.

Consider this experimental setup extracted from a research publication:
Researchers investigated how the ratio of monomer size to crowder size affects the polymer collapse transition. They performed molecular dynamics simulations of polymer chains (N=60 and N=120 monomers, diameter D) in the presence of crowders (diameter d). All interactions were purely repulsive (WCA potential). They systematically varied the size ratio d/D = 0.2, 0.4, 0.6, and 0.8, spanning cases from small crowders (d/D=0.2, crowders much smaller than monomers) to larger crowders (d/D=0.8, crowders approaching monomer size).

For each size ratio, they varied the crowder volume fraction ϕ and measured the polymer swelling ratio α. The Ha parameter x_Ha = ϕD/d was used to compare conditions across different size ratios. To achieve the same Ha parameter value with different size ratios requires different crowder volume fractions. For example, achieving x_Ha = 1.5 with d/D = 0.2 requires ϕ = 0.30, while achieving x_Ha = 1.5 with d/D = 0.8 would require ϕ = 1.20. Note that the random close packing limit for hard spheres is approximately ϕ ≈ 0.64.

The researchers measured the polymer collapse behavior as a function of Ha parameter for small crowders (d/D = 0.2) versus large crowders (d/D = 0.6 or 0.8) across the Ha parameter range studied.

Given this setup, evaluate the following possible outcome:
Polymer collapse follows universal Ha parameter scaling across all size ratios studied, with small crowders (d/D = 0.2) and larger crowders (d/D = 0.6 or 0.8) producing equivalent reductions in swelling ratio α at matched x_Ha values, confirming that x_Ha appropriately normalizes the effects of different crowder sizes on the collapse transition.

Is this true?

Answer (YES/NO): NO